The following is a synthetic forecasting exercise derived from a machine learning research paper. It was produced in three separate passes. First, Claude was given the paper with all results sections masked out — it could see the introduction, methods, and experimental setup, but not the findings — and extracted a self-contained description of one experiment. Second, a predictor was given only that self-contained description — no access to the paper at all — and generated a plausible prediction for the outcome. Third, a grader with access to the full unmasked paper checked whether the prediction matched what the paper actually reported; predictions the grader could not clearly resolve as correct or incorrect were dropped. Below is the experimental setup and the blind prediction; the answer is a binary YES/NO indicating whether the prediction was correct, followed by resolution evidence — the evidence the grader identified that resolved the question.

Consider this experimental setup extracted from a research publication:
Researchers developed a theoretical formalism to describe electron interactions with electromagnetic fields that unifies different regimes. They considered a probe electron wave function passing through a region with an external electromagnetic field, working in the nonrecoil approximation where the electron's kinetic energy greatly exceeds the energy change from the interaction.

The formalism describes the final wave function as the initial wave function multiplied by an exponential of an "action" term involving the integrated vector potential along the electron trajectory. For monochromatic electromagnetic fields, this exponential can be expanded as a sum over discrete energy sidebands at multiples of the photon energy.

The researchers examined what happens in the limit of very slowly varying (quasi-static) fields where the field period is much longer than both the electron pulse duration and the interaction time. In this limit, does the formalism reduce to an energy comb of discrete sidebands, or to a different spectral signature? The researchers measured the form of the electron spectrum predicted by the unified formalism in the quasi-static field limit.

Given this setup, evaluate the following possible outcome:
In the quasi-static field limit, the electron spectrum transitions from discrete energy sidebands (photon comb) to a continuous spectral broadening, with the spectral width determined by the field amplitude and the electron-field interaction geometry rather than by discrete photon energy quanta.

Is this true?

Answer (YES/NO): NO